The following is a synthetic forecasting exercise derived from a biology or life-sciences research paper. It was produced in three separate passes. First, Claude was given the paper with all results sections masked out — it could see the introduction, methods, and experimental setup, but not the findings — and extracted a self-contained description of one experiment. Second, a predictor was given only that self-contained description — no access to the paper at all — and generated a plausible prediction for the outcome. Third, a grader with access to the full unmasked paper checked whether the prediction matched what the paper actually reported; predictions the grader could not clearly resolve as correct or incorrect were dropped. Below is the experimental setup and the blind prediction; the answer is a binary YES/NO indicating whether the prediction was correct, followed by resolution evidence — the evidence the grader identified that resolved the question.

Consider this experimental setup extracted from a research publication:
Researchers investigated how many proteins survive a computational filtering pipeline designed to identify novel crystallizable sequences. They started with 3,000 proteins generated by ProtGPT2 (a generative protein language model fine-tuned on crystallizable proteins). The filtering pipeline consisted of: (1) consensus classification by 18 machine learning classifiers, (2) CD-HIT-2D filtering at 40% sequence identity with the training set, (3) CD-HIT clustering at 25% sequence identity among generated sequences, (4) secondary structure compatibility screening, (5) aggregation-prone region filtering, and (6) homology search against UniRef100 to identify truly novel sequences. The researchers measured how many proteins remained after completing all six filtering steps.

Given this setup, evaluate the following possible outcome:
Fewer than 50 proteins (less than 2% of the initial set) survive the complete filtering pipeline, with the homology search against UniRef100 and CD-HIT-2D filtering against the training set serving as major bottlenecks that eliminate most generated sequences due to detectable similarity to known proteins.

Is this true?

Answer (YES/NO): NO